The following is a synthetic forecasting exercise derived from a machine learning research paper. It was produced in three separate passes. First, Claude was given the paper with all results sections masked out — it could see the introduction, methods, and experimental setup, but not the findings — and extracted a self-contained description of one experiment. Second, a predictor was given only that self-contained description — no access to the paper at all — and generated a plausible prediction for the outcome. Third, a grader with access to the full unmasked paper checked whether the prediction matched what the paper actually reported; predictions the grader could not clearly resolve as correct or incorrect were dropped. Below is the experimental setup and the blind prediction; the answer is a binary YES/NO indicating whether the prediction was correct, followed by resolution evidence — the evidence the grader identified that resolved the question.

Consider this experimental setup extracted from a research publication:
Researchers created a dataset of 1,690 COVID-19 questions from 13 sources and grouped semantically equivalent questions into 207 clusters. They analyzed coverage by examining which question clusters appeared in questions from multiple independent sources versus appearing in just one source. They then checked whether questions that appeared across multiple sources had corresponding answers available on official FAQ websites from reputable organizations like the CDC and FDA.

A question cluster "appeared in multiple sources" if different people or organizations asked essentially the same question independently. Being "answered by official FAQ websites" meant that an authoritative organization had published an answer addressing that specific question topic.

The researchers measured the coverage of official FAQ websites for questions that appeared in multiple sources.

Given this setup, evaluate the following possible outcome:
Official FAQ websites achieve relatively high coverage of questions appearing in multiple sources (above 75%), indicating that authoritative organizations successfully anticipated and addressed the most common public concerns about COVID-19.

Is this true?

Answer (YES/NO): NO